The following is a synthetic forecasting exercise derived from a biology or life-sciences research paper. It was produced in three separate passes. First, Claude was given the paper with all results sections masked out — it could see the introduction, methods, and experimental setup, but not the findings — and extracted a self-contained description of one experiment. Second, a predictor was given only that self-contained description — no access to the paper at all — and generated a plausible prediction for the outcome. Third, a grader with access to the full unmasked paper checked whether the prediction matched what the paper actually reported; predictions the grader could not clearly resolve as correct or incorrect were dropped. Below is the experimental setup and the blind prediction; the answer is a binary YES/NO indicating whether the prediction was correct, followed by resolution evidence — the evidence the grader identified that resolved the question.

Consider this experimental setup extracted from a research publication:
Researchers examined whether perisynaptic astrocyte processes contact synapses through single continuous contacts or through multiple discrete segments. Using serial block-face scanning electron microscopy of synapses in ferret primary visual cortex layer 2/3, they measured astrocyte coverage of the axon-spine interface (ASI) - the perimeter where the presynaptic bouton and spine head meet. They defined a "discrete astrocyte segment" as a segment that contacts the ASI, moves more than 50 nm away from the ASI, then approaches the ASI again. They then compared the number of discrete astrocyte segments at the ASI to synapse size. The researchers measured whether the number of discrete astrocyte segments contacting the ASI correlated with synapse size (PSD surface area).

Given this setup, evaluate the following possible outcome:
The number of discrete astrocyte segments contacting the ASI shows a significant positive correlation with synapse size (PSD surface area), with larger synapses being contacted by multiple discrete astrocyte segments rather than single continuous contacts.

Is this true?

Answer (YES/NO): YES